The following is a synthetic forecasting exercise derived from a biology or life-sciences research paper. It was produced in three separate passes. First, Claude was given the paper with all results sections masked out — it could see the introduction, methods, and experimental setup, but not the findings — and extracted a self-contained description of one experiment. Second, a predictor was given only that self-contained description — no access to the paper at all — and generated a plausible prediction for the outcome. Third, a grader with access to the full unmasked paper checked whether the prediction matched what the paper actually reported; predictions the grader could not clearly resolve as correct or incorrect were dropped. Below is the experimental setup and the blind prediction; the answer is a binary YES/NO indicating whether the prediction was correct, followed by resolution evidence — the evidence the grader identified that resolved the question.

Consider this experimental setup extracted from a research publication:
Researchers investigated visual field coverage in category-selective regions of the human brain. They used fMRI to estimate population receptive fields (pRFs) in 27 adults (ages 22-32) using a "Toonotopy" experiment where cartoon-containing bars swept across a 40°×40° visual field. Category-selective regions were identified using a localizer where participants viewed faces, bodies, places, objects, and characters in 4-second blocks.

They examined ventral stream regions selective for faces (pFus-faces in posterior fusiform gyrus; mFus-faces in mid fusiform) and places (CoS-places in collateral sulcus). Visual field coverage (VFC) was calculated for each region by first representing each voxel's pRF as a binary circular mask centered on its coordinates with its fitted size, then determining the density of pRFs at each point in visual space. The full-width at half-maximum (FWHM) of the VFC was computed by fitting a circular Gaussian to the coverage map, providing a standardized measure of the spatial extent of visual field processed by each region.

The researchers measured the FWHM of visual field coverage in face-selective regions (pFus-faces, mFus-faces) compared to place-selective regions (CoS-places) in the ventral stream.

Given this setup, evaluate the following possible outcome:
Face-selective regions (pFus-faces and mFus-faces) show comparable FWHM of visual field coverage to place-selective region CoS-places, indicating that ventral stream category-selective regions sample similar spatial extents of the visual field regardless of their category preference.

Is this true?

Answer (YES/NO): NO